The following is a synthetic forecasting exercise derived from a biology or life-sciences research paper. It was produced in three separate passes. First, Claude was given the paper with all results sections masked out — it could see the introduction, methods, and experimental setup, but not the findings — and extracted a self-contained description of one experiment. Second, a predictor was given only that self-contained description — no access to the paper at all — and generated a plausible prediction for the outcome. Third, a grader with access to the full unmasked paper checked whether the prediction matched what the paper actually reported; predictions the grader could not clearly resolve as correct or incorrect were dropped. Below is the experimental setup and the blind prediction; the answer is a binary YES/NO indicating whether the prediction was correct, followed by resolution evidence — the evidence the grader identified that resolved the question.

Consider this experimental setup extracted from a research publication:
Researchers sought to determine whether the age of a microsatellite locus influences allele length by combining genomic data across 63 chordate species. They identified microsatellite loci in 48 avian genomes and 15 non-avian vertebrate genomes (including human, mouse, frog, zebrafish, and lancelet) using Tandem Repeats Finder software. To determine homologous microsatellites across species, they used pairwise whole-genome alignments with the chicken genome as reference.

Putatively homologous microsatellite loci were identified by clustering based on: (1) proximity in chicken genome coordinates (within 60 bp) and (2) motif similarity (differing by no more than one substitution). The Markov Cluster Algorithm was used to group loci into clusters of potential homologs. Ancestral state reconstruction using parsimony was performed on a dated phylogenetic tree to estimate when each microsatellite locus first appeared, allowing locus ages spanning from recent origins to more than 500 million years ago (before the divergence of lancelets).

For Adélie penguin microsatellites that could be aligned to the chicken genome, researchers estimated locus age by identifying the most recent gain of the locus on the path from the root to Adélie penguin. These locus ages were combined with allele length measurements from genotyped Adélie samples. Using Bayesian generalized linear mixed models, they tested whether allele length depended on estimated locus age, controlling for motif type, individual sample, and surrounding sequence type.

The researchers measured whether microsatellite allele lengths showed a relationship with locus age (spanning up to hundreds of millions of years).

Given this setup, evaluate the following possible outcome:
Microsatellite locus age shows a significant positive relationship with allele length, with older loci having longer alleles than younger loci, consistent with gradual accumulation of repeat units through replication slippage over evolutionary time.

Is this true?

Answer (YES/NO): NO